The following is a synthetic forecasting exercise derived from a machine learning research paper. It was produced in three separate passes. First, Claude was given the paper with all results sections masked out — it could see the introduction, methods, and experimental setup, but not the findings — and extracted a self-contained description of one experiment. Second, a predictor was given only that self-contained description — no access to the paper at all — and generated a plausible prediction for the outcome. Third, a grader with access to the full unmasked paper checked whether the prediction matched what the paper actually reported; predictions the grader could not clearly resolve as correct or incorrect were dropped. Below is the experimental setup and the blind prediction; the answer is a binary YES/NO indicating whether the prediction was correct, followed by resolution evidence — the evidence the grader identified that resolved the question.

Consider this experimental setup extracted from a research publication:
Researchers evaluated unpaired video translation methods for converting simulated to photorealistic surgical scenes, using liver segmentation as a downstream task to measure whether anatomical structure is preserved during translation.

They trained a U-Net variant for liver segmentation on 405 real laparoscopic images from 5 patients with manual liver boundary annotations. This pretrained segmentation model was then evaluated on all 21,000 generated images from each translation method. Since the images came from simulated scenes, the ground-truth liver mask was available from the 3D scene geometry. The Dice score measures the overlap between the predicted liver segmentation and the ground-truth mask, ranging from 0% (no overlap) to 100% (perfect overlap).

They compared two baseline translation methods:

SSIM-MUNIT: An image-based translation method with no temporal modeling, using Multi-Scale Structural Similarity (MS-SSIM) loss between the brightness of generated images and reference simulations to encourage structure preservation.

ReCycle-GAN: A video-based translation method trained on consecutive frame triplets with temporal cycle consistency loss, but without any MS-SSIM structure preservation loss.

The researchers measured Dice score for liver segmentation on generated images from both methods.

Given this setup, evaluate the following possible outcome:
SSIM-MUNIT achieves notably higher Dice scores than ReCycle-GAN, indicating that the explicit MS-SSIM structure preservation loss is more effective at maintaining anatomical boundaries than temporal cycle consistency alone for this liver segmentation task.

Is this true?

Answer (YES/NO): YES